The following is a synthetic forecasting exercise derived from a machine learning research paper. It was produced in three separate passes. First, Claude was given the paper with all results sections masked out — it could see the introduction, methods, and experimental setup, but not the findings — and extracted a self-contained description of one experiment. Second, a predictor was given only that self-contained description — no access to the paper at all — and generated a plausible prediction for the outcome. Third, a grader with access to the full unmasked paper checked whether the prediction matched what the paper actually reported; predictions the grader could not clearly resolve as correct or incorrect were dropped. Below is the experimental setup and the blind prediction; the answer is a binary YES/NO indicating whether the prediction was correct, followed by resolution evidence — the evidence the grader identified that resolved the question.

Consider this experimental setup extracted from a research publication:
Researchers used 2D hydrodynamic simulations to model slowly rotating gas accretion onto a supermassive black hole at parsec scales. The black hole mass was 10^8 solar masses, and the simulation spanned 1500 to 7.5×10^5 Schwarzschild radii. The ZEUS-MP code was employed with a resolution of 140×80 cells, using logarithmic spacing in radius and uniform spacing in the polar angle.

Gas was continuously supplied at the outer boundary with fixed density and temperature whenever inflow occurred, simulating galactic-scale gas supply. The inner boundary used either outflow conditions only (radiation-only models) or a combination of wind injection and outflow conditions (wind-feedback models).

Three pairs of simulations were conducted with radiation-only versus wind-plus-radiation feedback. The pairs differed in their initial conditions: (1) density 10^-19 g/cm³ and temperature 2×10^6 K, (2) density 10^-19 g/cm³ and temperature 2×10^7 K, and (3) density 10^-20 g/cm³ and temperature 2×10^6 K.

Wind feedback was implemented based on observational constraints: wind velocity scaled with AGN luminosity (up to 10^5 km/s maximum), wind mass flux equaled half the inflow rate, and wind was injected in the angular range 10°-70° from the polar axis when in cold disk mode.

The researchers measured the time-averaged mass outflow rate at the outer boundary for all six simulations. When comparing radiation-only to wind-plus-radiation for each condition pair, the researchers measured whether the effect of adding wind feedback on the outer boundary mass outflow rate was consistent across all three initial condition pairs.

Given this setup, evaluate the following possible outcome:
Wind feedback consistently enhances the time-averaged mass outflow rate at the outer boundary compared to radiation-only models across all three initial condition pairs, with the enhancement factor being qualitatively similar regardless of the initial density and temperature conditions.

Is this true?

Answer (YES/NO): NO